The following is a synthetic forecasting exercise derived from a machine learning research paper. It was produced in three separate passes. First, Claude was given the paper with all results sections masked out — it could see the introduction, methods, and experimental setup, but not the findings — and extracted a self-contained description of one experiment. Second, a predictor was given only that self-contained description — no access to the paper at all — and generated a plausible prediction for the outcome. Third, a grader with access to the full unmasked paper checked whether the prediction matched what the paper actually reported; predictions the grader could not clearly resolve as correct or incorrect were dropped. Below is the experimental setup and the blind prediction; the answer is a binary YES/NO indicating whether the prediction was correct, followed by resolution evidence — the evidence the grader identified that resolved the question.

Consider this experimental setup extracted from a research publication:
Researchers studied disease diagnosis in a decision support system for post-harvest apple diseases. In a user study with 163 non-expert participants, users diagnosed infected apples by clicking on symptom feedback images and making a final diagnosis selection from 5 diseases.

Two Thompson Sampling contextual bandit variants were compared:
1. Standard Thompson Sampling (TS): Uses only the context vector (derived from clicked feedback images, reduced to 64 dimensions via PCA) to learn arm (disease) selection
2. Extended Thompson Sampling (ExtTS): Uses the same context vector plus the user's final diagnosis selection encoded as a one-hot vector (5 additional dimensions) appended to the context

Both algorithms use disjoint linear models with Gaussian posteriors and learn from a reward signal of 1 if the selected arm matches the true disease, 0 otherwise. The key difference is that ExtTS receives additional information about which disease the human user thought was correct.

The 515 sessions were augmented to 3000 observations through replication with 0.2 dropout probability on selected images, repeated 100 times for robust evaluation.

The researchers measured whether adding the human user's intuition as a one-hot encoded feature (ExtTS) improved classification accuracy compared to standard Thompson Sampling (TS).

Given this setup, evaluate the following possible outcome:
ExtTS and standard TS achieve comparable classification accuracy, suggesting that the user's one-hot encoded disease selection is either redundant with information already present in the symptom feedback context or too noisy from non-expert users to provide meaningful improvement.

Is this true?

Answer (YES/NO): YES